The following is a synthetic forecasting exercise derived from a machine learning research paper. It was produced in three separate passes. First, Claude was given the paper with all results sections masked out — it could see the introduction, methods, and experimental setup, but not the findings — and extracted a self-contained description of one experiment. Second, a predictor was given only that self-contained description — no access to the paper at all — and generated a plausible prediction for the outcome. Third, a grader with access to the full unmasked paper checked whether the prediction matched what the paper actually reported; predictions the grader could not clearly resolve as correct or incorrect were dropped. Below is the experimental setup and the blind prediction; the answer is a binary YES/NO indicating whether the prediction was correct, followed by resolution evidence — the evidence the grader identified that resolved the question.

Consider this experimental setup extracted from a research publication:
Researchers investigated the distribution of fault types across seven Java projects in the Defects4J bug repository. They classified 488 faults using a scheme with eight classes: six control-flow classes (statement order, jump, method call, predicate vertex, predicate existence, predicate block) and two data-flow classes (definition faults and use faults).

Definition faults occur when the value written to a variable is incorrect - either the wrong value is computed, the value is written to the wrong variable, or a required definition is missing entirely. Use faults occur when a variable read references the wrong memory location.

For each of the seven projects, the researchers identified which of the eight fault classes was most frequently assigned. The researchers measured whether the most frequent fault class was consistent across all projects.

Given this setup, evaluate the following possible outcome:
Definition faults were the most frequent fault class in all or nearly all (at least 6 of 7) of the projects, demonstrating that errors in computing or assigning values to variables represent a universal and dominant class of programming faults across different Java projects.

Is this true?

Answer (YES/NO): YES